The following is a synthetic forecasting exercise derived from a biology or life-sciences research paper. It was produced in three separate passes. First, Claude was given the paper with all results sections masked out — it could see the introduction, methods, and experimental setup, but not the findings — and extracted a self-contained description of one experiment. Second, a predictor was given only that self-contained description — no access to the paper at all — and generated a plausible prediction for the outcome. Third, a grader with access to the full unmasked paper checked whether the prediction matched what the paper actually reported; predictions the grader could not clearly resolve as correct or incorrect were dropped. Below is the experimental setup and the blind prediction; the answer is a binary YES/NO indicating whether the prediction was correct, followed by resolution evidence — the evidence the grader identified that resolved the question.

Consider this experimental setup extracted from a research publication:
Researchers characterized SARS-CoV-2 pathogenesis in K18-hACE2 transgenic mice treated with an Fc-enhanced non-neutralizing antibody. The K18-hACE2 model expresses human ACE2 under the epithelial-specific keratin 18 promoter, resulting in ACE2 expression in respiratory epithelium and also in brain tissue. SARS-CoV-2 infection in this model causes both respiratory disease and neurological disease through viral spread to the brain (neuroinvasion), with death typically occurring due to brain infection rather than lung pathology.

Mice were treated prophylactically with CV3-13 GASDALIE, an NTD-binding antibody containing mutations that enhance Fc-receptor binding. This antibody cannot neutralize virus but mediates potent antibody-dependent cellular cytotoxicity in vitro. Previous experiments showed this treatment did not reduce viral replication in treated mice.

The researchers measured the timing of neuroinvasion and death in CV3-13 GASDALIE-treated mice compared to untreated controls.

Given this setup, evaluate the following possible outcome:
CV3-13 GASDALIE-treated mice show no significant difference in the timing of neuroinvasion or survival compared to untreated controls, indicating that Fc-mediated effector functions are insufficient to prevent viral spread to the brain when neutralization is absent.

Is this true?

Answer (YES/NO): NO